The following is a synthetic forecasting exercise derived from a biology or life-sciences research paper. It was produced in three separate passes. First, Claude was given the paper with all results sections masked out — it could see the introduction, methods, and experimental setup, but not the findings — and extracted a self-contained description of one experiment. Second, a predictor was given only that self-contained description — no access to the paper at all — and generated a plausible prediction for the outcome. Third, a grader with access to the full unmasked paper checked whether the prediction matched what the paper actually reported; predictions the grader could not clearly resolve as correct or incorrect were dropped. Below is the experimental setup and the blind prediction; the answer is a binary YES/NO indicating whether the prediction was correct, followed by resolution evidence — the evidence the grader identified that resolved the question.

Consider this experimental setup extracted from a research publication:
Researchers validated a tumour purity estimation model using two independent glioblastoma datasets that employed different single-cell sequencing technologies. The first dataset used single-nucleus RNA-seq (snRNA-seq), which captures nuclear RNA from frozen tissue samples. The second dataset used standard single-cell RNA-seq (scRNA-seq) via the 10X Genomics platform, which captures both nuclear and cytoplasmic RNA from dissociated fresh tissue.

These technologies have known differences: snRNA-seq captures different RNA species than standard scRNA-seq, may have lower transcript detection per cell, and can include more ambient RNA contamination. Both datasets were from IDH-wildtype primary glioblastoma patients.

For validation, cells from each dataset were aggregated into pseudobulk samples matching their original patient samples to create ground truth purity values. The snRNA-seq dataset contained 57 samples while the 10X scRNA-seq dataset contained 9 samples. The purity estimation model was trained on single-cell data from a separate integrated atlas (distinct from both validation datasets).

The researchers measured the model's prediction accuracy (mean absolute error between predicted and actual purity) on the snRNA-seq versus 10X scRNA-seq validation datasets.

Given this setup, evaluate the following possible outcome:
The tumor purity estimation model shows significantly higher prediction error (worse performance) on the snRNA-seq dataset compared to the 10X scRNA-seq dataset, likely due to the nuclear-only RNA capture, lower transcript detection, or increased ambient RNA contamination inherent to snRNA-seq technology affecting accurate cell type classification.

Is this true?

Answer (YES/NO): NO